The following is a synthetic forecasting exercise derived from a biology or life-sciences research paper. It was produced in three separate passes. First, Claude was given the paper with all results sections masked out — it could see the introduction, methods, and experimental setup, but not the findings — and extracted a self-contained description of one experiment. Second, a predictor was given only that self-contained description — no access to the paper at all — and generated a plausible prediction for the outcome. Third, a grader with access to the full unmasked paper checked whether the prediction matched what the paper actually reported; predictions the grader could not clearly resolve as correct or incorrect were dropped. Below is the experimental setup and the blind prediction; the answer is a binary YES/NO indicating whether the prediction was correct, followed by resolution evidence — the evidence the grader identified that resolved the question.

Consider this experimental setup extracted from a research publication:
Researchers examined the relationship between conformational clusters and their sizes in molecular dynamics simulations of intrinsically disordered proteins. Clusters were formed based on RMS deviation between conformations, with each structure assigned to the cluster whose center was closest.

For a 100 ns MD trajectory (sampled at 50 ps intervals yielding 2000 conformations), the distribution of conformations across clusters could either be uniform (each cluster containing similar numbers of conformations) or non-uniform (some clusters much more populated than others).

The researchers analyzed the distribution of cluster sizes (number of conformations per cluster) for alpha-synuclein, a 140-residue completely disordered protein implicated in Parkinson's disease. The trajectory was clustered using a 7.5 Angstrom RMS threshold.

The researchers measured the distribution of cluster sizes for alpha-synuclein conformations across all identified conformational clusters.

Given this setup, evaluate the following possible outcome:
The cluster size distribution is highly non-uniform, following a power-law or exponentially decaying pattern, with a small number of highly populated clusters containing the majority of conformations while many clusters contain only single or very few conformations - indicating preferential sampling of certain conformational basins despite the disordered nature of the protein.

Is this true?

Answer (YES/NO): NO